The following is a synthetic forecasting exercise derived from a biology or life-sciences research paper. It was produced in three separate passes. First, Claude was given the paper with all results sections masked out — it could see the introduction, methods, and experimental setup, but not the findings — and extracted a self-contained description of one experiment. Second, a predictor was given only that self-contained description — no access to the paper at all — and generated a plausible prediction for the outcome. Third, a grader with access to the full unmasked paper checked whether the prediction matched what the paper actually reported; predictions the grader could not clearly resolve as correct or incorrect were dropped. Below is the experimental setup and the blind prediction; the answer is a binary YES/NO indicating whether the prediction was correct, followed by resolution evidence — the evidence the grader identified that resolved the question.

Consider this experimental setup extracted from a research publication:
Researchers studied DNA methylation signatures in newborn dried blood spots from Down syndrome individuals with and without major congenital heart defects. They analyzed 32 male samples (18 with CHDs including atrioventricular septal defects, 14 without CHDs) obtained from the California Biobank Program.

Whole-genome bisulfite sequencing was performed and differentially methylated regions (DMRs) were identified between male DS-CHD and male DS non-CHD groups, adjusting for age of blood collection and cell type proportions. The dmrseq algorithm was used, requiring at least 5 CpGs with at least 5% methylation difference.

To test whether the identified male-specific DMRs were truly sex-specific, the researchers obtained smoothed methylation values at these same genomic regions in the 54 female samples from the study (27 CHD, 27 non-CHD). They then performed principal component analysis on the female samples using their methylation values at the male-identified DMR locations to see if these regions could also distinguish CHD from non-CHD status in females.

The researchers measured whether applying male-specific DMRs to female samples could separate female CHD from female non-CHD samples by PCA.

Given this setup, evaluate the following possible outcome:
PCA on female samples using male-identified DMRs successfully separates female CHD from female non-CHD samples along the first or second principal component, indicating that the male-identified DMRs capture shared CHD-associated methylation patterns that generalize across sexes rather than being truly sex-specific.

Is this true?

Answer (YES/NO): NO